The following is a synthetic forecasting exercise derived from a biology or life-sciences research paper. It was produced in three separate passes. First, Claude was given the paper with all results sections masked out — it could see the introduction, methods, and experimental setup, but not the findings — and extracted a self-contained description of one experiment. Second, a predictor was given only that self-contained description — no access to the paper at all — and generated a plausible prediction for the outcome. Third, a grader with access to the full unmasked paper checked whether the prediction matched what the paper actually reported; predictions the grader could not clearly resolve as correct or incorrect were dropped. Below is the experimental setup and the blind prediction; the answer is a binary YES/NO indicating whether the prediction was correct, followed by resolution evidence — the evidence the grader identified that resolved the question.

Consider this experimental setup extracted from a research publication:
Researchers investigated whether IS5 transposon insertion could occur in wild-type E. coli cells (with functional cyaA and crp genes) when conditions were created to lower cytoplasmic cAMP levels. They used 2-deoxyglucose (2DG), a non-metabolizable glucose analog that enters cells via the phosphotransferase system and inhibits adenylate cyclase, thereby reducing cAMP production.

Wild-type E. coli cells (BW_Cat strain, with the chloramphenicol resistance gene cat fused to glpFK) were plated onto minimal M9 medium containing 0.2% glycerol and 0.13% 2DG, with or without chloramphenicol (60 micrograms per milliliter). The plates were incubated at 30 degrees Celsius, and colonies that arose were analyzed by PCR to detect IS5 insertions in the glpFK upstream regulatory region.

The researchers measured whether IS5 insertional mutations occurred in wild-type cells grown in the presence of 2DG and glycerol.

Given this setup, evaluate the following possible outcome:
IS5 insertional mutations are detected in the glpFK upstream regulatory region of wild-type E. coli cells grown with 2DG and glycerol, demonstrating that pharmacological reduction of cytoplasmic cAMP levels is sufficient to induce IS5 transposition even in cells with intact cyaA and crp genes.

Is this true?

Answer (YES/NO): YES